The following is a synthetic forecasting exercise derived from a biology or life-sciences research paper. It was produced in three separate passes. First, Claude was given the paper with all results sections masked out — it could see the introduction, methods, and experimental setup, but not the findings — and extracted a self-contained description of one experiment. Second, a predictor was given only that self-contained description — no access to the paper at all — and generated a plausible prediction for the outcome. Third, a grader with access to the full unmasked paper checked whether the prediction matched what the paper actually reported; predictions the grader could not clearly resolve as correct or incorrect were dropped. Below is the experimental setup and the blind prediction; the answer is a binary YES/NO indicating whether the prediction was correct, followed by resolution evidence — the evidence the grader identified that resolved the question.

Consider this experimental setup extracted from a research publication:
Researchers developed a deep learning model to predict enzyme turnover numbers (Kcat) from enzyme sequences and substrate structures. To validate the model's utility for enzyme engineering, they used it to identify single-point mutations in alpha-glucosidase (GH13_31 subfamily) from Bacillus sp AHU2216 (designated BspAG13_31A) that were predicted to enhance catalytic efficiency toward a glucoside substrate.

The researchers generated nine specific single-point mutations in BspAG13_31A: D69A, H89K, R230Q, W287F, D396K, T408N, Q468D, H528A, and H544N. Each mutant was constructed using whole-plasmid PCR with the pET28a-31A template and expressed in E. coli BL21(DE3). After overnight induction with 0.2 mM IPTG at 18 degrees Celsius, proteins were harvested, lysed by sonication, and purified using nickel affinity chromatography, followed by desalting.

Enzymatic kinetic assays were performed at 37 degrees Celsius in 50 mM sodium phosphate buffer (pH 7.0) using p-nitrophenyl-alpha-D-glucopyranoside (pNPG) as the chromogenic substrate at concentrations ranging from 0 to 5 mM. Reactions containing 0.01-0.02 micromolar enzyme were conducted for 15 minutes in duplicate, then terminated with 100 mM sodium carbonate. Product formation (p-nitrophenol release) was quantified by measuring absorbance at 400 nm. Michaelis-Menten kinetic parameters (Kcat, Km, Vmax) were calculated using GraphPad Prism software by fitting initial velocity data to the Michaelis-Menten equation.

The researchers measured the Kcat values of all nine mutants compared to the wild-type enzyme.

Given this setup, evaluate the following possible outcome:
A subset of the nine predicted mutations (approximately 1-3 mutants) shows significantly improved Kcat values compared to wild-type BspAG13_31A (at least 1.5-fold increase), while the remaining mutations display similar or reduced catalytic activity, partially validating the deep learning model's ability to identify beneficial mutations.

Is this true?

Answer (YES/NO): NO